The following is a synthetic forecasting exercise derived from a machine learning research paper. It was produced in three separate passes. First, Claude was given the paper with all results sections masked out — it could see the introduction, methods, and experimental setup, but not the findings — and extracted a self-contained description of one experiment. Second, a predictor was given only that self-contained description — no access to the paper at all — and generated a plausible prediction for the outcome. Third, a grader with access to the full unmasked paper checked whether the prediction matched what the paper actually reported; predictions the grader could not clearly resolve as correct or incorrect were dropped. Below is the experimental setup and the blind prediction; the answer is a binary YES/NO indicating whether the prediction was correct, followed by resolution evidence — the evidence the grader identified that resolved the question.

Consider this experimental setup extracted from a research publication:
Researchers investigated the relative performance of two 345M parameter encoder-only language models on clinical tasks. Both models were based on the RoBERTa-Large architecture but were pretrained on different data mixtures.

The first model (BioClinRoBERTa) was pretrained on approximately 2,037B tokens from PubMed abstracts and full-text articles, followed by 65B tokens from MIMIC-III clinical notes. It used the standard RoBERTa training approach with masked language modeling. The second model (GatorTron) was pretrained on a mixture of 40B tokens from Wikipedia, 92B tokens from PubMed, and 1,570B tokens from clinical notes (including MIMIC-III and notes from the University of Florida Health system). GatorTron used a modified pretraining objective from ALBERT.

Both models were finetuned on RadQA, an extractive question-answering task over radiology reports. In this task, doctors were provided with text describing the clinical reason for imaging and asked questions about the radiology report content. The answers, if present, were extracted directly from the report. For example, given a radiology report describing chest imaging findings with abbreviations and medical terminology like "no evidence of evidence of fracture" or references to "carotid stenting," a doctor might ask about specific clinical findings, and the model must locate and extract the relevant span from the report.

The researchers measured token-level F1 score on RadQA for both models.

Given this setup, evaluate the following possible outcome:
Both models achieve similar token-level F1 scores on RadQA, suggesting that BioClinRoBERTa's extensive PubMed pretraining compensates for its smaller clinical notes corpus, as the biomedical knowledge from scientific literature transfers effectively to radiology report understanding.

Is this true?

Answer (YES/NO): YES